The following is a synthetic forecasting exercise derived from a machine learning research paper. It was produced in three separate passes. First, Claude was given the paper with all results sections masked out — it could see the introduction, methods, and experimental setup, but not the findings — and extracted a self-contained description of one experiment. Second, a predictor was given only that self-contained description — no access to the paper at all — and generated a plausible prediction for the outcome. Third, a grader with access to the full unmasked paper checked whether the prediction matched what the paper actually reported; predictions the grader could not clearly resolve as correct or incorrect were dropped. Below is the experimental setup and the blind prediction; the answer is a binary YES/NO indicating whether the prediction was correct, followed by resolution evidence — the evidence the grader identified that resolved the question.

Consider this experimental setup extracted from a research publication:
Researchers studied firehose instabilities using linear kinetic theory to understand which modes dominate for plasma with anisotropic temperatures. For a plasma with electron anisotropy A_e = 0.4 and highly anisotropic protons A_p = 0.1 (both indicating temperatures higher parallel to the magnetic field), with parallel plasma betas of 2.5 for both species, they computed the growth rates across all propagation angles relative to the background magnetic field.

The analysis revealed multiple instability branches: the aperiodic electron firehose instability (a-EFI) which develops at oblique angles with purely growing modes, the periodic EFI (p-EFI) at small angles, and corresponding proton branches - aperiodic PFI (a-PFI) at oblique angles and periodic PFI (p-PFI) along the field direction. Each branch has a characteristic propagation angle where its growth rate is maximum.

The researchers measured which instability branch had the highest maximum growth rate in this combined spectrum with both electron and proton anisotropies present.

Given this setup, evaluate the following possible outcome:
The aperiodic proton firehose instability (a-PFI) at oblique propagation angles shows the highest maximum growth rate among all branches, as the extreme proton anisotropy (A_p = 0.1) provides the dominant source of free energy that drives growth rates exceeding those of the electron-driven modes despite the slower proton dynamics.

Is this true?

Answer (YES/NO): NO